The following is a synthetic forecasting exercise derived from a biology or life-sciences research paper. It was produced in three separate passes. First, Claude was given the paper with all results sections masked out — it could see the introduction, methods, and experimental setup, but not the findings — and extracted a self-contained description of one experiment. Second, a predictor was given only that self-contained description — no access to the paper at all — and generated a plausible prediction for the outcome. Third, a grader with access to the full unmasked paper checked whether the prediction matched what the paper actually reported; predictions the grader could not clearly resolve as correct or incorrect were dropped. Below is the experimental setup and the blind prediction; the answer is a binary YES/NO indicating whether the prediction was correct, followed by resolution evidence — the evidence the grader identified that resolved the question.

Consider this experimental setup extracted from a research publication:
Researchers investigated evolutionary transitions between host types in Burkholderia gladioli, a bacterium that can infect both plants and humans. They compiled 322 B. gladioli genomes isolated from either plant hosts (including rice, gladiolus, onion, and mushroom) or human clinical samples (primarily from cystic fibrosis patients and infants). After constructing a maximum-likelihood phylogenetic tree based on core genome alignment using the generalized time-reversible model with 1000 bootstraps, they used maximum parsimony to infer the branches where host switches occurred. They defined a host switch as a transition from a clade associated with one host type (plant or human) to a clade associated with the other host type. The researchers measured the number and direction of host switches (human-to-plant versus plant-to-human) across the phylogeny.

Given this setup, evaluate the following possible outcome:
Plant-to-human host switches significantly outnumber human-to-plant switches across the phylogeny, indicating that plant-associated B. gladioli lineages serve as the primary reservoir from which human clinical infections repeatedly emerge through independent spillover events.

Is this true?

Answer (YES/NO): NO